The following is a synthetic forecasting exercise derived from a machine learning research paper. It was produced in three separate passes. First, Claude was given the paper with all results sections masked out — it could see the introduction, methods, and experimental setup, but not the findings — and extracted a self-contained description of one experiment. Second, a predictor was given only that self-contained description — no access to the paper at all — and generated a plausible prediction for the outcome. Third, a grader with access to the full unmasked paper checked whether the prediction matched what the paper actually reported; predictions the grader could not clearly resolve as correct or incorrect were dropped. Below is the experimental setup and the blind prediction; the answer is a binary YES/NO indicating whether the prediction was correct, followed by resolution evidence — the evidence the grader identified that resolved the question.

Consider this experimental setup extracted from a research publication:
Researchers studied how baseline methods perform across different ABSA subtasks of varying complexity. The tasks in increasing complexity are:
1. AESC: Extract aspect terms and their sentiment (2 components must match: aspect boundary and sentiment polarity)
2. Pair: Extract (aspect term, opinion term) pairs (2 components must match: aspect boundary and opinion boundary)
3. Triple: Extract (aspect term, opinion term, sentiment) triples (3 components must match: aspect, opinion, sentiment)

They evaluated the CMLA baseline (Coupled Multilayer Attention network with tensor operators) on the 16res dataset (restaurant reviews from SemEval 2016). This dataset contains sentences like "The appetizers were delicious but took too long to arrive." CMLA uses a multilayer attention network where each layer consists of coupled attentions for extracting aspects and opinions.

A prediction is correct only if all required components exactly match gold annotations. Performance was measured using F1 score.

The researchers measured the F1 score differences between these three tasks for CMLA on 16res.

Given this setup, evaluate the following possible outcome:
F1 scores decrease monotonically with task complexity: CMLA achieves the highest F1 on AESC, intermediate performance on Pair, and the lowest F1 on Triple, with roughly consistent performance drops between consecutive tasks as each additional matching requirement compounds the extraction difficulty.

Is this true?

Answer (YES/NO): NO